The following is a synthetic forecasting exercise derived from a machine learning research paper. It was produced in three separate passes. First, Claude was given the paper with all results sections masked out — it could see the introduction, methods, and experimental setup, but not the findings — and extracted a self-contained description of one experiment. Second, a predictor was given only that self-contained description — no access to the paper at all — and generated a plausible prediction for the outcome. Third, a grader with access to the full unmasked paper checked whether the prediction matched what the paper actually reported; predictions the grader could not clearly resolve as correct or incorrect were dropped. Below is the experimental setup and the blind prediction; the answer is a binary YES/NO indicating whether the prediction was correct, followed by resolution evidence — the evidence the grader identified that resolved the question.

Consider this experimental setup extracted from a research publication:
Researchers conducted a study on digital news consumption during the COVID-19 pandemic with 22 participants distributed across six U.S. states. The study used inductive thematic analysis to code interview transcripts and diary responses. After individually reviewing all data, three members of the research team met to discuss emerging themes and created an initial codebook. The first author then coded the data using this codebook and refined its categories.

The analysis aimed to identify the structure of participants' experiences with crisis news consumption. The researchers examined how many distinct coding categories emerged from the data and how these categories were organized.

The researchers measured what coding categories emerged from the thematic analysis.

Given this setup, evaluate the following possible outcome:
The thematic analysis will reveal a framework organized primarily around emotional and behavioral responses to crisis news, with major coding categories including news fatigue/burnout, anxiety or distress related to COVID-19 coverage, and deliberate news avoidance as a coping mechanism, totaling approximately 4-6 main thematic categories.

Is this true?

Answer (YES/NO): NO